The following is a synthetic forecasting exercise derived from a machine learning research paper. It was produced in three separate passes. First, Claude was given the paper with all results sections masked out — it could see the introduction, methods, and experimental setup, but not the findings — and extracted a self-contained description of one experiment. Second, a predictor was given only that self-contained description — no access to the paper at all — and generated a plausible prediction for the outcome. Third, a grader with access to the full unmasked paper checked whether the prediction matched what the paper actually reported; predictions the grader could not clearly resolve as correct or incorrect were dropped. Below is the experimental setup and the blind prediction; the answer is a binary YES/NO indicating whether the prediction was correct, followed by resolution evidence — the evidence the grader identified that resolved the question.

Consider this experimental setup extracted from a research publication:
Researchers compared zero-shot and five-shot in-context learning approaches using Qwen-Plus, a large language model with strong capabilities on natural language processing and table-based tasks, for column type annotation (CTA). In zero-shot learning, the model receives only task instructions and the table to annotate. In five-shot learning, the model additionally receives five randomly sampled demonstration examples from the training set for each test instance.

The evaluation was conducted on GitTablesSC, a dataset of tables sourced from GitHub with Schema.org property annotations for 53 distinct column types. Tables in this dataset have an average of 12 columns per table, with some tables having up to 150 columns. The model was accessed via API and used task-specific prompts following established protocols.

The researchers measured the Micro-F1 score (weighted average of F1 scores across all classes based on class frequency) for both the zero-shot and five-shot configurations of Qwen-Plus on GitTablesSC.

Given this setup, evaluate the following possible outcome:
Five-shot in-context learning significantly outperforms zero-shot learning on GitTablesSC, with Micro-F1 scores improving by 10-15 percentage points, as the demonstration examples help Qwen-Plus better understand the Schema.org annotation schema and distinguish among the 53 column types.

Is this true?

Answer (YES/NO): NO